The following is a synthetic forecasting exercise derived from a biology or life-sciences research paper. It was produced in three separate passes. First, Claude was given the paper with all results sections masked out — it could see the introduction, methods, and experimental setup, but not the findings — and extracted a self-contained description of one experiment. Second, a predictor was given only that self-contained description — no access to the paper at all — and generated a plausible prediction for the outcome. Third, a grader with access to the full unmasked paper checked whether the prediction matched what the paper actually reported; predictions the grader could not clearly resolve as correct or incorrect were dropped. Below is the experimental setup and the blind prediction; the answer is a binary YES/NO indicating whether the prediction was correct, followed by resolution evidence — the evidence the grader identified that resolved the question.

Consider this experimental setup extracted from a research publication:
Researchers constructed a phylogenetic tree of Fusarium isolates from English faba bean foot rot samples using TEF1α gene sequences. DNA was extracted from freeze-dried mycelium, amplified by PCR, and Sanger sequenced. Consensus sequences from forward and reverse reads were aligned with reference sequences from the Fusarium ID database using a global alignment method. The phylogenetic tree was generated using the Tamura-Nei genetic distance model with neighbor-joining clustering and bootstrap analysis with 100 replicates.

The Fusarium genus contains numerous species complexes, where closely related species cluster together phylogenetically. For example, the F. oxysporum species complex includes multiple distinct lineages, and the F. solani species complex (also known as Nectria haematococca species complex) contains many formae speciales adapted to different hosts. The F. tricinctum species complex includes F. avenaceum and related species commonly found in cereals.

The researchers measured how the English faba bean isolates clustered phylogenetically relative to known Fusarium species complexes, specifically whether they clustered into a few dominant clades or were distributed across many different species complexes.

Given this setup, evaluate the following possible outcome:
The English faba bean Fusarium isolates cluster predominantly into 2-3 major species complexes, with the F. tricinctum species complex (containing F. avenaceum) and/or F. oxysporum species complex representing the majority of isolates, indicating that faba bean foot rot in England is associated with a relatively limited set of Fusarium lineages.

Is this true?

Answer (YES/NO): NO